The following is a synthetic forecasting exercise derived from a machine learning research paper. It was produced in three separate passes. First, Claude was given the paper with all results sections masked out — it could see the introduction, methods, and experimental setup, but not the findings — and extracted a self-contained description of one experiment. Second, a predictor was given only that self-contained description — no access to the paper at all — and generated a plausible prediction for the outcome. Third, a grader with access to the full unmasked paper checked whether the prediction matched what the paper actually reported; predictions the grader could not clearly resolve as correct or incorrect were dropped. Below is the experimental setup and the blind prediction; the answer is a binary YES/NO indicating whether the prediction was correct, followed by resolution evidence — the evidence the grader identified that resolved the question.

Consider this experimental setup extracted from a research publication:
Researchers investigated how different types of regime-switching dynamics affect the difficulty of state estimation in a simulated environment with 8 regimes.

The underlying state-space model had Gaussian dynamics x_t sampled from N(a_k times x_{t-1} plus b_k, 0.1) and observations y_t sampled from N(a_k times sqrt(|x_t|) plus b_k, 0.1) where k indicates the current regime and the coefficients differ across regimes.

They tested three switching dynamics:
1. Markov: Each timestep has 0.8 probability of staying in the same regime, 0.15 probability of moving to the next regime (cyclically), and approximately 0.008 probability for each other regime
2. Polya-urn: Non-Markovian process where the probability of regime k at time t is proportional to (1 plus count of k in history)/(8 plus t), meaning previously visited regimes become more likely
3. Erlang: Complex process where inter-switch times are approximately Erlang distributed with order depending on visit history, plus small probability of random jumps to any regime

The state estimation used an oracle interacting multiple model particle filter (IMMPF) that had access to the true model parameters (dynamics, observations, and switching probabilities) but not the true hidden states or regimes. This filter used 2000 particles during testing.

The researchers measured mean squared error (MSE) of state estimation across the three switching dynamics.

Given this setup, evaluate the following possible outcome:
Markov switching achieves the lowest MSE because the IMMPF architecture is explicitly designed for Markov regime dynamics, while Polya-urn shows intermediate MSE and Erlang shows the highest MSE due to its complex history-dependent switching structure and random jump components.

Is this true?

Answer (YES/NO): YES